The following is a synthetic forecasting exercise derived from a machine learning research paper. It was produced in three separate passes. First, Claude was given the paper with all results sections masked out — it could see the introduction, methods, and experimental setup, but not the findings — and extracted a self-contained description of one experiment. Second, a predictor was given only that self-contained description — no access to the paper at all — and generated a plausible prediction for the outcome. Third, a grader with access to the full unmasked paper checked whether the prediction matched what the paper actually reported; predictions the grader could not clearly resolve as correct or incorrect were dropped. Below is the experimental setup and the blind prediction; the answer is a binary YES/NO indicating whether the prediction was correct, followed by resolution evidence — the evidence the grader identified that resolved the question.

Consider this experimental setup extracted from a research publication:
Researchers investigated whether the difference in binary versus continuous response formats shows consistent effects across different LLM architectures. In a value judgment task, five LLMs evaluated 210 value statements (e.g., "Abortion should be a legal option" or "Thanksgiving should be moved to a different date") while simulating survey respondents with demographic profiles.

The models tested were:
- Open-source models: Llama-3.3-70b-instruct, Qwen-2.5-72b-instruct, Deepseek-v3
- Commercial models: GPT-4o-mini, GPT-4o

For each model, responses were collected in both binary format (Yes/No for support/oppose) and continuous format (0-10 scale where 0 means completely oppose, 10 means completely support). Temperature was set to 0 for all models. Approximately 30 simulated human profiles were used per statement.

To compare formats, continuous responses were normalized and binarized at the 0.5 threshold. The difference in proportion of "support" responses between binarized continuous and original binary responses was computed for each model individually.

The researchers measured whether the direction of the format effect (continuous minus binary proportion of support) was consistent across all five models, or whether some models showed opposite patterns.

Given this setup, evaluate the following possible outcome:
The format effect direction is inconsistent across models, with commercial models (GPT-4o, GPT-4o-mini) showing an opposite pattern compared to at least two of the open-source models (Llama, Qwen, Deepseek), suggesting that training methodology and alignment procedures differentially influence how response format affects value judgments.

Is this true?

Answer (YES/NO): NO